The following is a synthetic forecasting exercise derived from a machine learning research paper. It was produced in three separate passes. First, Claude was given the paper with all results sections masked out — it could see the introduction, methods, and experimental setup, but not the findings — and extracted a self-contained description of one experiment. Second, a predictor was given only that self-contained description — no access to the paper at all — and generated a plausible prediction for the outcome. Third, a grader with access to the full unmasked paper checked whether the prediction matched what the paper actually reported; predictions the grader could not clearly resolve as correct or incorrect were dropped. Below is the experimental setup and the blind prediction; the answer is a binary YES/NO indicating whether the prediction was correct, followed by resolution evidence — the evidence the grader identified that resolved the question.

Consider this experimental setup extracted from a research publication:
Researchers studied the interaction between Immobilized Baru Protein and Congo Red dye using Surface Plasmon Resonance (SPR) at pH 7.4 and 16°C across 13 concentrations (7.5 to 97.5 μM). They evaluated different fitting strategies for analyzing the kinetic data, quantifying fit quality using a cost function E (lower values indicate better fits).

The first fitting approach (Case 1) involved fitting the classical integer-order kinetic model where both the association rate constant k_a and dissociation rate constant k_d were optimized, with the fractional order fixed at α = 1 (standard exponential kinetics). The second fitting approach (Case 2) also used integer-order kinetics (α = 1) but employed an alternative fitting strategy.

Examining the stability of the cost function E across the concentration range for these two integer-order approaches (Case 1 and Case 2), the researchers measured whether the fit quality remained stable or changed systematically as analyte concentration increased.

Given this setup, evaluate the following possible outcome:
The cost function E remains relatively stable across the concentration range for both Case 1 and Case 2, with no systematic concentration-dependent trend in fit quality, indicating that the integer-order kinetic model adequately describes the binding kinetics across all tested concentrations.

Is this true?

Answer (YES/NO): NO